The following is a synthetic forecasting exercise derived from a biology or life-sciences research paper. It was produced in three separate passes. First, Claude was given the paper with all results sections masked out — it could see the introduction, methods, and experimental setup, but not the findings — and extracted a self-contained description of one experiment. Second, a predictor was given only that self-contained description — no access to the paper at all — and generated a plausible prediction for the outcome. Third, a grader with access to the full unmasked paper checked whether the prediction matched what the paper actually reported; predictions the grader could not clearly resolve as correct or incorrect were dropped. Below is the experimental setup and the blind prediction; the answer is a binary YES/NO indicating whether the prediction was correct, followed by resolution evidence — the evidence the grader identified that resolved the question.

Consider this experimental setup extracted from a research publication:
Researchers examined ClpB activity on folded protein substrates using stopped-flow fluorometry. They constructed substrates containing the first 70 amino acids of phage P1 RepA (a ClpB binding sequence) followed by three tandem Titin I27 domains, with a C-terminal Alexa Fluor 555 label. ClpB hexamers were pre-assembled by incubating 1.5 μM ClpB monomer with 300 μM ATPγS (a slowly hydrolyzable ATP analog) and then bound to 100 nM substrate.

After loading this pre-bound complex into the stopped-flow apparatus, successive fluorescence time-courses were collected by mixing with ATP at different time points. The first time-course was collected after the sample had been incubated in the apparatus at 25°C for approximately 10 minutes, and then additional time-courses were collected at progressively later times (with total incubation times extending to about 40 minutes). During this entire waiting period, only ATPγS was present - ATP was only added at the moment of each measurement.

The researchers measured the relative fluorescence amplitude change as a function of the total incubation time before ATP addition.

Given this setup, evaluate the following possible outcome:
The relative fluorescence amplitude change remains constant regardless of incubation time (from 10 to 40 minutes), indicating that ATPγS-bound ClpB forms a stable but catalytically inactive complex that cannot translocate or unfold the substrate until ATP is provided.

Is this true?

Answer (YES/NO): NO